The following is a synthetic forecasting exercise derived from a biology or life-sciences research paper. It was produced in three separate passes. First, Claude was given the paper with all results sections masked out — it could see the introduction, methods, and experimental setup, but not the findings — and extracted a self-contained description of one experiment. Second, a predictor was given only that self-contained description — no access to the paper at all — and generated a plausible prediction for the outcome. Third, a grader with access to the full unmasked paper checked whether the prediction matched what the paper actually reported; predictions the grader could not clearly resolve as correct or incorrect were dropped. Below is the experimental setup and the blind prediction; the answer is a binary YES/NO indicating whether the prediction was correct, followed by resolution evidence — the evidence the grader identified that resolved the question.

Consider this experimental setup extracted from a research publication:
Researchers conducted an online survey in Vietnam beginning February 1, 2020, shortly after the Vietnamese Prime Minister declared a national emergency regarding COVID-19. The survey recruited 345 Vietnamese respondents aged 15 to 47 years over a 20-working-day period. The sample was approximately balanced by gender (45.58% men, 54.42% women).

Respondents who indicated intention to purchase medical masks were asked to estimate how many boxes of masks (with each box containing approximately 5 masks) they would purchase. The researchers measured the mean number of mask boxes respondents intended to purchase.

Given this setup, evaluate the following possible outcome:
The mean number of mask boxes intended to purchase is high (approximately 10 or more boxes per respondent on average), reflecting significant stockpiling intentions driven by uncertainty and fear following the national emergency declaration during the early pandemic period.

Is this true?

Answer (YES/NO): YES